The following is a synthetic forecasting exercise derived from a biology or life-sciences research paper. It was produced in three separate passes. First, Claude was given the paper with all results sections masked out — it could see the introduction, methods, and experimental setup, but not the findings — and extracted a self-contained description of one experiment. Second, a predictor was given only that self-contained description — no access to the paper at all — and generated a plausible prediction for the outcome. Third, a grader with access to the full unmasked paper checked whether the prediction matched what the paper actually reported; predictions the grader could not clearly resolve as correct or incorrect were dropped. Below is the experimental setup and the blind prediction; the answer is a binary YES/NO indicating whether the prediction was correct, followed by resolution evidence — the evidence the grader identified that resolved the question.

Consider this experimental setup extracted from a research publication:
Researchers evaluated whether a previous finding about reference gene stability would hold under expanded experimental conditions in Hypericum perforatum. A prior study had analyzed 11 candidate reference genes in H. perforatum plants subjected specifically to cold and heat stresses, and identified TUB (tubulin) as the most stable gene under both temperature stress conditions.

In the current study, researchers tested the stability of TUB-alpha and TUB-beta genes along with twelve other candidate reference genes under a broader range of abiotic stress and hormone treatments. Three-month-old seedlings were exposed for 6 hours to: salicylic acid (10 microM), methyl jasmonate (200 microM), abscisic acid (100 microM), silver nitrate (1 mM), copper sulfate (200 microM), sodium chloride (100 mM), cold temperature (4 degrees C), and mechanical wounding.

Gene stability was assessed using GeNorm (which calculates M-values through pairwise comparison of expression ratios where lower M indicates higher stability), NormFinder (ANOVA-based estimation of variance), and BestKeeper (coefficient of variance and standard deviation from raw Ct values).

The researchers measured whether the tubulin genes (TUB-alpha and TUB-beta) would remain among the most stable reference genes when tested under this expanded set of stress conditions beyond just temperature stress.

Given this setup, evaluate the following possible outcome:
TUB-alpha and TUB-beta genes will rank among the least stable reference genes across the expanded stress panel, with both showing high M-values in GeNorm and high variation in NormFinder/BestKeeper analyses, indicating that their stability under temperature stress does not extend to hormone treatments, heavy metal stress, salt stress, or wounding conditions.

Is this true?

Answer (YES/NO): NO